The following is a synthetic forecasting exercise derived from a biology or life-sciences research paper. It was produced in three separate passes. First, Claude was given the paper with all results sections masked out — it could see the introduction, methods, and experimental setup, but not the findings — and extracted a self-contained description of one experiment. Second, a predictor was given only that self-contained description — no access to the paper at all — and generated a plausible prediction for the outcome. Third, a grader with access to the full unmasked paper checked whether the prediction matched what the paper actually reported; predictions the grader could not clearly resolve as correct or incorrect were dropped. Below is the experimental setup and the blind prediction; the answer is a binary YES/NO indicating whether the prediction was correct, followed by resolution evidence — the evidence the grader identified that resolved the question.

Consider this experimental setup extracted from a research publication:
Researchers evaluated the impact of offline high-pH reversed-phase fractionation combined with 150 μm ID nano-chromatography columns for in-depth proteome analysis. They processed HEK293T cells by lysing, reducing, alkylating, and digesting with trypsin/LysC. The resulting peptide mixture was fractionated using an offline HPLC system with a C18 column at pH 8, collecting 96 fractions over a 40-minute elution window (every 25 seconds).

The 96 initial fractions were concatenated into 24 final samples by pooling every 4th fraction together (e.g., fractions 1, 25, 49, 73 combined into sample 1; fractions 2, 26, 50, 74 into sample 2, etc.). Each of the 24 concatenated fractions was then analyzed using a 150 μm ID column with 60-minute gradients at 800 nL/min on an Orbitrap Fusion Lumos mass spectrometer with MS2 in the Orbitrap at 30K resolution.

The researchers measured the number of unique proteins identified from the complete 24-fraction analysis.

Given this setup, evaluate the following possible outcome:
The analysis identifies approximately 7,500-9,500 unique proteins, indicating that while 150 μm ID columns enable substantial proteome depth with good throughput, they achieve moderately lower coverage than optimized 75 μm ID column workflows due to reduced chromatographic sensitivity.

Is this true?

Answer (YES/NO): NO